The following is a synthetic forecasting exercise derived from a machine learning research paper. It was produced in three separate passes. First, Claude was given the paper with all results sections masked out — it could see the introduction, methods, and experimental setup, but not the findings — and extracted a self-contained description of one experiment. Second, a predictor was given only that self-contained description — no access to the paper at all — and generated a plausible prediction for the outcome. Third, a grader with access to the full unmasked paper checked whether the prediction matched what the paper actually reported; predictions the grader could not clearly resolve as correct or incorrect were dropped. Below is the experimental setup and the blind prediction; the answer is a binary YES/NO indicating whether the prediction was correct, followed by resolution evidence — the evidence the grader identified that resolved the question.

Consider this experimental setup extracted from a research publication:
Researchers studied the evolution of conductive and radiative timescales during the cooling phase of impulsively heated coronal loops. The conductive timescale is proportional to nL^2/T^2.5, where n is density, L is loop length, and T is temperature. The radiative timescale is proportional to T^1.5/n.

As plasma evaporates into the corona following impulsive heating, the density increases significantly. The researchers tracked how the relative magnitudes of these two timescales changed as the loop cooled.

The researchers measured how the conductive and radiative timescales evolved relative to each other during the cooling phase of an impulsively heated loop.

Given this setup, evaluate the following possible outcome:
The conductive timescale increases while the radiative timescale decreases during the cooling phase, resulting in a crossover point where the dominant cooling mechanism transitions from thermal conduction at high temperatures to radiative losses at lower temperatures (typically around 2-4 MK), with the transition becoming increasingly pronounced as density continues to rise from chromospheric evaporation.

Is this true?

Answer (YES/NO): YES